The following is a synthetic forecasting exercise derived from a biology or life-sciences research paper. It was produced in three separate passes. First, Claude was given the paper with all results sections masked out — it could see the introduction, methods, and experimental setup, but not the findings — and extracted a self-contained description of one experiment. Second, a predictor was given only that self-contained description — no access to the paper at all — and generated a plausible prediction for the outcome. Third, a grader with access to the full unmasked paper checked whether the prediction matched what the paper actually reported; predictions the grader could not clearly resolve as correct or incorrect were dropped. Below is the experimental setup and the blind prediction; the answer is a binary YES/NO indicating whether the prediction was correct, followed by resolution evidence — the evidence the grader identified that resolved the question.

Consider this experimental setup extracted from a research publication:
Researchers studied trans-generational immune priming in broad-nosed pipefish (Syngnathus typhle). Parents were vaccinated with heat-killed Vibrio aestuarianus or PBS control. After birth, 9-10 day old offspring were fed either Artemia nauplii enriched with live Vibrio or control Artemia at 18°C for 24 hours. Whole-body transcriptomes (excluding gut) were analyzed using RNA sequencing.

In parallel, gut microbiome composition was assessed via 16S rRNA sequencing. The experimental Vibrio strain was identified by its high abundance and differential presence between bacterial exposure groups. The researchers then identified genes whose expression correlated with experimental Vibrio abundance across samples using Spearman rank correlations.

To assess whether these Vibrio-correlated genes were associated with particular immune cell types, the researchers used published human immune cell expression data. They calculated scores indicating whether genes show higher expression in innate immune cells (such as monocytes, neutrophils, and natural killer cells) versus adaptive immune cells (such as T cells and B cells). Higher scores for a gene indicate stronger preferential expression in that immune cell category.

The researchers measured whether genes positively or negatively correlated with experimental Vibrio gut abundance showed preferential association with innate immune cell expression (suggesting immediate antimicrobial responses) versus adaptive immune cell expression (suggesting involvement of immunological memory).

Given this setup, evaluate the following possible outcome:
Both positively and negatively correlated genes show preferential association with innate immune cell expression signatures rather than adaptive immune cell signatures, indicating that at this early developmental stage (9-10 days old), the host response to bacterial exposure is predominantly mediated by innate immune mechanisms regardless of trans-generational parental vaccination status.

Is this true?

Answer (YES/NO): NO